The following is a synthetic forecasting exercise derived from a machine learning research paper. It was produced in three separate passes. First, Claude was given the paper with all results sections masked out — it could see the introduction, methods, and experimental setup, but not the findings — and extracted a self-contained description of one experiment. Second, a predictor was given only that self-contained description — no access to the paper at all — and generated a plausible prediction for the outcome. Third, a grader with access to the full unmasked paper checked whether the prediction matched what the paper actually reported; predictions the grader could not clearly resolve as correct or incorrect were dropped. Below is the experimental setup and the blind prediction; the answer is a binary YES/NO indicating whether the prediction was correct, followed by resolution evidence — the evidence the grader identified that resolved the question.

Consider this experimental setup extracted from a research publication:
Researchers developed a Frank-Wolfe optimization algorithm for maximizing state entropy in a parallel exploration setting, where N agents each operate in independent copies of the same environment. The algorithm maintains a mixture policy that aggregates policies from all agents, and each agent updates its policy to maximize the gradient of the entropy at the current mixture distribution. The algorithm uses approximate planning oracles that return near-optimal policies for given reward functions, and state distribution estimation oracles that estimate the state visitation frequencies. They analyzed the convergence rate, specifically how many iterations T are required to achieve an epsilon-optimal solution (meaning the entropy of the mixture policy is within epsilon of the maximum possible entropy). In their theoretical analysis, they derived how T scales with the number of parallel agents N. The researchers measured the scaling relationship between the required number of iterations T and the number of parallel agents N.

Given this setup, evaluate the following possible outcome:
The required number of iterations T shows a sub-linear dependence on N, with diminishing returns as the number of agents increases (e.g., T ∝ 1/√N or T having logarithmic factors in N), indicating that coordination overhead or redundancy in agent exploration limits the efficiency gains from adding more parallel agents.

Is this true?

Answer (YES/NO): NO